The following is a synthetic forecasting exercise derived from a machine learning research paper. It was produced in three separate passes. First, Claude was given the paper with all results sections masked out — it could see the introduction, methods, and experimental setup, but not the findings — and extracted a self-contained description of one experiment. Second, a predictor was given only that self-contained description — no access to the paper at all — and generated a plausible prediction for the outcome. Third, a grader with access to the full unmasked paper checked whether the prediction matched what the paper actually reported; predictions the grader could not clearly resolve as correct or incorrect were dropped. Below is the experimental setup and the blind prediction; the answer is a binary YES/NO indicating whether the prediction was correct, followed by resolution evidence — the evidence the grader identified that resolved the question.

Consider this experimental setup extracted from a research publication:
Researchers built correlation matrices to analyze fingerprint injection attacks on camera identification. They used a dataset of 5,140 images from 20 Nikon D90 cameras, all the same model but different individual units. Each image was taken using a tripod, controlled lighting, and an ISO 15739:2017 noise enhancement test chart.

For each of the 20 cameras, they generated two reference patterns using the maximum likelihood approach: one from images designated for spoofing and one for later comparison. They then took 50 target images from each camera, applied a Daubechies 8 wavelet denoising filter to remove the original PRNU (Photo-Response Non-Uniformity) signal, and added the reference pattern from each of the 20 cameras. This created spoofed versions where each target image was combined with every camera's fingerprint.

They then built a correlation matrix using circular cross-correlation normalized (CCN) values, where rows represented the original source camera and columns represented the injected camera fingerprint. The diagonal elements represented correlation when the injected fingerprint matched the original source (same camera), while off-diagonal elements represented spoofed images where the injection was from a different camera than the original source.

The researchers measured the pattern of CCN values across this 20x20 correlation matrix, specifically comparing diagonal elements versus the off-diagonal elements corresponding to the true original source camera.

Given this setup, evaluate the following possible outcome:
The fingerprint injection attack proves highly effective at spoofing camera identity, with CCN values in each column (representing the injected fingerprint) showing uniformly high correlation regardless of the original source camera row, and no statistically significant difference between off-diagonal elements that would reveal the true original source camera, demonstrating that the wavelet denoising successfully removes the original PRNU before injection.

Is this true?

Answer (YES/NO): NO